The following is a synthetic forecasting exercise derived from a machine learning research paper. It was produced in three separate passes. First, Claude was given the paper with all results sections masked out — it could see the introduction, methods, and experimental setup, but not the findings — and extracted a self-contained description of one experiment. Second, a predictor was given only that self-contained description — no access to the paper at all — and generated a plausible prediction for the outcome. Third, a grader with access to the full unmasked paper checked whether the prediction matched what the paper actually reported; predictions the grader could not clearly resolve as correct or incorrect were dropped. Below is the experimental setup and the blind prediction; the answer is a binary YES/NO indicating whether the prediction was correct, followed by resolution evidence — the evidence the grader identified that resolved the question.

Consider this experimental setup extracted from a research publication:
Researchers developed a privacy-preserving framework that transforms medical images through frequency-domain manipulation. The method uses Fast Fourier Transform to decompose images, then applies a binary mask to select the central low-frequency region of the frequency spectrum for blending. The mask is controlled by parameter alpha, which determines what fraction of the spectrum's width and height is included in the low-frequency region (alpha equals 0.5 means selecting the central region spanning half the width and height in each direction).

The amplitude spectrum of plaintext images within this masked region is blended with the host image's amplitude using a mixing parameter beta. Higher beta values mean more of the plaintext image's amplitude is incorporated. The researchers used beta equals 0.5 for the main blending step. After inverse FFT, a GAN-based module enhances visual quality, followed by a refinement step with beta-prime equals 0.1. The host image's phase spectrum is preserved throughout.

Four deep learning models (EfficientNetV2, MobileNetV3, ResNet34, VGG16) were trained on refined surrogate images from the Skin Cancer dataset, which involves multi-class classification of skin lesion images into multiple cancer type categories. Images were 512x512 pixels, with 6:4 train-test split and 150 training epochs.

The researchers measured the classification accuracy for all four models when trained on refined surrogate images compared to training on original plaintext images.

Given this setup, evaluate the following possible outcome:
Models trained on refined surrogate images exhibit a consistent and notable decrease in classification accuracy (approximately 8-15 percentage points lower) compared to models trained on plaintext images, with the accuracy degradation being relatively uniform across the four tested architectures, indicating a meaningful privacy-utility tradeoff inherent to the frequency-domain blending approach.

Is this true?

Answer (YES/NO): NO